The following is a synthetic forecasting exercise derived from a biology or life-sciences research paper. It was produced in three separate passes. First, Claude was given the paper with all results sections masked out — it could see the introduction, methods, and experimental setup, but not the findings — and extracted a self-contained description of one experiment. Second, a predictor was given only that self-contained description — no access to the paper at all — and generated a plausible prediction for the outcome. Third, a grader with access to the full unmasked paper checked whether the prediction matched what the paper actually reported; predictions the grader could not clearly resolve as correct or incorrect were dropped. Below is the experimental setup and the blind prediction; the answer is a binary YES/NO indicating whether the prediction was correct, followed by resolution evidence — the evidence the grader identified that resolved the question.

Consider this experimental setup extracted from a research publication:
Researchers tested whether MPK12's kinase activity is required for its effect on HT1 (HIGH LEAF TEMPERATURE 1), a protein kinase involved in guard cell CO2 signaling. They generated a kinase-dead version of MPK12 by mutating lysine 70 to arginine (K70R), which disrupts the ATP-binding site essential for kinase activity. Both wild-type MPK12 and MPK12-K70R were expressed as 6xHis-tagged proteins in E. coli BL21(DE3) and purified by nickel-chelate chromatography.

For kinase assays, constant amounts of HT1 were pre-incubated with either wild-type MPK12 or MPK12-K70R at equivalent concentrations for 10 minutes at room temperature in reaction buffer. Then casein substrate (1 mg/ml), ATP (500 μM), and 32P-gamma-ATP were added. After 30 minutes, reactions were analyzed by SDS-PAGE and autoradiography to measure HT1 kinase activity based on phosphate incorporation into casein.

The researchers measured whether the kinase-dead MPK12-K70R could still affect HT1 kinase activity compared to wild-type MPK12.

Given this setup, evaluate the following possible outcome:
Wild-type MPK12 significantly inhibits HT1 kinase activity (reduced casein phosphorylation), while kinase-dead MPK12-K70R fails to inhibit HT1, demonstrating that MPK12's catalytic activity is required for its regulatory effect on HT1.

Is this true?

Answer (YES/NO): NO